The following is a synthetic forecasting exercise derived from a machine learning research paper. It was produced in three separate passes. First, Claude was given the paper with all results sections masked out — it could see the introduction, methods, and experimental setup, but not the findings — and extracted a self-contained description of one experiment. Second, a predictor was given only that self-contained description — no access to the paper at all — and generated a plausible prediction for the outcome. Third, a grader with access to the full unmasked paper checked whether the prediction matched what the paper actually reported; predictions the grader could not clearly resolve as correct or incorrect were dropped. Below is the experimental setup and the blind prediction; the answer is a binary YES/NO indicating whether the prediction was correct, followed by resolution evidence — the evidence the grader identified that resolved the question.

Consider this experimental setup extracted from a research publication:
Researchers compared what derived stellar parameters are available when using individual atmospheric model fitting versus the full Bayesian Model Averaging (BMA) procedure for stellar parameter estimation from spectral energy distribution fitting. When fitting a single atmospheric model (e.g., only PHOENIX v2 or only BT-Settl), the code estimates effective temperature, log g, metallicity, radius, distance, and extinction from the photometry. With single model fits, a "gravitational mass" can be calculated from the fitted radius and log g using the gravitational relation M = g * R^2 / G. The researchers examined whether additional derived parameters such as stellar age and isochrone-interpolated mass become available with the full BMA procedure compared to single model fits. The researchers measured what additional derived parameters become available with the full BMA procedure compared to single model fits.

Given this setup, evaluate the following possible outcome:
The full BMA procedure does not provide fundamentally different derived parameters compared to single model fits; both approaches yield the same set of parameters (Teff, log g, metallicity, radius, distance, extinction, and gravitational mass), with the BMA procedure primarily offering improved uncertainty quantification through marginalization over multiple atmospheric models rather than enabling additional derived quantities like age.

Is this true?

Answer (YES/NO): NO